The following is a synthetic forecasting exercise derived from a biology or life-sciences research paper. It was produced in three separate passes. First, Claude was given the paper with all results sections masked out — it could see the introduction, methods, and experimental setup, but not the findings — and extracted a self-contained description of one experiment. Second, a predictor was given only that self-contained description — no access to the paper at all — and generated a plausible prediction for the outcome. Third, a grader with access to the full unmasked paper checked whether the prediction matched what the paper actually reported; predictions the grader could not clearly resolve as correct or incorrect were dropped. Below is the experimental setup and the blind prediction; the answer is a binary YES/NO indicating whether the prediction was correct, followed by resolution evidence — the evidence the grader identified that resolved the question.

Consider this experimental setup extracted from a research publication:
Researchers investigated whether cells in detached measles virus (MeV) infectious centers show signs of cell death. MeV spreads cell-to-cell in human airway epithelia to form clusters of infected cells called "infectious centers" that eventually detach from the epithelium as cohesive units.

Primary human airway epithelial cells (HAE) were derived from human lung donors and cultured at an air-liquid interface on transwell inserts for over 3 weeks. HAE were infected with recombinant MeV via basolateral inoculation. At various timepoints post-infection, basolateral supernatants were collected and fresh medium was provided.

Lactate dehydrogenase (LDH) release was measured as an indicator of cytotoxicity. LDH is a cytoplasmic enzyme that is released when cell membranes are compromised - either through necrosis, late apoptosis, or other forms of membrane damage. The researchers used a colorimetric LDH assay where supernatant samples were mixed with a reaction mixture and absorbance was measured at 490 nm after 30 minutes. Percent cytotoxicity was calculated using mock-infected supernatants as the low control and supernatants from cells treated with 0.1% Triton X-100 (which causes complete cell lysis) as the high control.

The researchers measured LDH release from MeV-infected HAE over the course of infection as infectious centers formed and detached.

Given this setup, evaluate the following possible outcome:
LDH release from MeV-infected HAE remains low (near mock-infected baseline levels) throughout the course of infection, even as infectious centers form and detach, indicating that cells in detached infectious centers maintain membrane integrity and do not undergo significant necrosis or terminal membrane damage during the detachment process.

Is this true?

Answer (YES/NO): YES